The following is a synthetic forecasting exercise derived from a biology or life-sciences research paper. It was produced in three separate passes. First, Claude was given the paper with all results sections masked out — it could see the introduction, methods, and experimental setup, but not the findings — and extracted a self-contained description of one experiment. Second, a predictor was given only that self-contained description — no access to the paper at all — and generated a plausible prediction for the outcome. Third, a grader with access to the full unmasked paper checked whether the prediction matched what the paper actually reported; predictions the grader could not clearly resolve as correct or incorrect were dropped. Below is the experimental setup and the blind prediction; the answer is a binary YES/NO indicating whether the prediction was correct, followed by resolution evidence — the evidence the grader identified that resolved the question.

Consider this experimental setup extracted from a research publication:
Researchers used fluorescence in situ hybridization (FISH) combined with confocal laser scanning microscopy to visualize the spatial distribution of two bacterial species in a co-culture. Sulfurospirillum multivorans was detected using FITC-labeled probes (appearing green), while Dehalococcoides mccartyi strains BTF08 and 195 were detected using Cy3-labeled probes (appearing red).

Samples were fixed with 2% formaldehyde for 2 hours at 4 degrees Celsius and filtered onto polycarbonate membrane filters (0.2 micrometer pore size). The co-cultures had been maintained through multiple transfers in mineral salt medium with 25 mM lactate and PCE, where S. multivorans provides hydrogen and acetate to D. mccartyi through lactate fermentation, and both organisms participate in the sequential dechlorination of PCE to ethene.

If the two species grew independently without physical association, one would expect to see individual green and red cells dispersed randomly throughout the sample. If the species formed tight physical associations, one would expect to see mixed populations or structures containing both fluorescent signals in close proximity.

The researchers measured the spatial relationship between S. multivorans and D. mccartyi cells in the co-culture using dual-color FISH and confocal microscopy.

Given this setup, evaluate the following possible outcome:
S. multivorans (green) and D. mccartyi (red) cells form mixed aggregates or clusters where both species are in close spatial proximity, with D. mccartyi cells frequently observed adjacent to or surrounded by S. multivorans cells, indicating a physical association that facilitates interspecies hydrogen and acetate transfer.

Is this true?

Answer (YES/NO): YES